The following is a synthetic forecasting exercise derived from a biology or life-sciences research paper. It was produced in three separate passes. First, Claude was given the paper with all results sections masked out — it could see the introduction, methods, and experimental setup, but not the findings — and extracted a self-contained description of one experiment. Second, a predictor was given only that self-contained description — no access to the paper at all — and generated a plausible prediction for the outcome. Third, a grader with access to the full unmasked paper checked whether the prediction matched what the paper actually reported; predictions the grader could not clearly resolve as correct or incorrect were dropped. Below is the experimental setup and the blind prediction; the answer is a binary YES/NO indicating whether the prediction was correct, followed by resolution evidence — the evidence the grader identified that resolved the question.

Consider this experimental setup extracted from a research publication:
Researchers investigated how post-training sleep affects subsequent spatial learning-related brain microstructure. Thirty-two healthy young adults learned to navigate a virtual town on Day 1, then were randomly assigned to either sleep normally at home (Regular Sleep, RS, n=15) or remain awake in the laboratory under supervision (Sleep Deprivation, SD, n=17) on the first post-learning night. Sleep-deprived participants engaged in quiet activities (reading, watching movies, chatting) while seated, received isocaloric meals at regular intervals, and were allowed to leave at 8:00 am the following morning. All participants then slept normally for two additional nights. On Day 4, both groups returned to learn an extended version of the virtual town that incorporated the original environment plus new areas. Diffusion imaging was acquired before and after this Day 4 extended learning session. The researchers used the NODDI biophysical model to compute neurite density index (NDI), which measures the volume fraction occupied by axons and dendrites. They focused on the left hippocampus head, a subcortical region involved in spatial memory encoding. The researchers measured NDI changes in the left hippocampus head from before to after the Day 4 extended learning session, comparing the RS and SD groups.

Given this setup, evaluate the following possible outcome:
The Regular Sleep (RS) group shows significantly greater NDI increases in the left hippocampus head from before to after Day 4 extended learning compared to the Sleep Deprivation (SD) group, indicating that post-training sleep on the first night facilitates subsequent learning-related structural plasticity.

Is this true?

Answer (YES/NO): NO